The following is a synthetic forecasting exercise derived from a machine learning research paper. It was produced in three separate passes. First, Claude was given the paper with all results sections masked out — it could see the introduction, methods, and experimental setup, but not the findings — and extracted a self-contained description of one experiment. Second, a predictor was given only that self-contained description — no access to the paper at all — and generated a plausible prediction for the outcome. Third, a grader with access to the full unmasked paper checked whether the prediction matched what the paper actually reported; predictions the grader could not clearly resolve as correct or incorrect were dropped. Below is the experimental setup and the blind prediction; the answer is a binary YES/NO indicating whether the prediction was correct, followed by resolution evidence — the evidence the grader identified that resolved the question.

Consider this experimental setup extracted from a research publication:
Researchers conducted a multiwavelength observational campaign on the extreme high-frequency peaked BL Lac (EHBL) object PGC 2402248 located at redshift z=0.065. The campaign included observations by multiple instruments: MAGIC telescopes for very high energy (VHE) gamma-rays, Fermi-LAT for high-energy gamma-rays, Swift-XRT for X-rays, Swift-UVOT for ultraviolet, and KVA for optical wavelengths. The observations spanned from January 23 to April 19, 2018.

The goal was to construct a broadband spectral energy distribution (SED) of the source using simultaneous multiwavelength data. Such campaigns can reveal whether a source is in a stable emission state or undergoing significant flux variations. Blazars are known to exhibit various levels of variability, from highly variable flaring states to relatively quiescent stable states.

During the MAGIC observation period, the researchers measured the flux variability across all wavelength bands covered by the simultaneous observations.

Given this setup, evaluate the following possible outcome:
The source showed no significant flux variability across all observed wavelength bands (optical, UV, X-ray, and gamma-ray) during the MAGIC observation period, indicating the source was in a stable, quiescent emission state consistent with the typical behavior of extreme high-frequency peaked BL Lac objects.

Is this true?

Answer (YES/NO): NO